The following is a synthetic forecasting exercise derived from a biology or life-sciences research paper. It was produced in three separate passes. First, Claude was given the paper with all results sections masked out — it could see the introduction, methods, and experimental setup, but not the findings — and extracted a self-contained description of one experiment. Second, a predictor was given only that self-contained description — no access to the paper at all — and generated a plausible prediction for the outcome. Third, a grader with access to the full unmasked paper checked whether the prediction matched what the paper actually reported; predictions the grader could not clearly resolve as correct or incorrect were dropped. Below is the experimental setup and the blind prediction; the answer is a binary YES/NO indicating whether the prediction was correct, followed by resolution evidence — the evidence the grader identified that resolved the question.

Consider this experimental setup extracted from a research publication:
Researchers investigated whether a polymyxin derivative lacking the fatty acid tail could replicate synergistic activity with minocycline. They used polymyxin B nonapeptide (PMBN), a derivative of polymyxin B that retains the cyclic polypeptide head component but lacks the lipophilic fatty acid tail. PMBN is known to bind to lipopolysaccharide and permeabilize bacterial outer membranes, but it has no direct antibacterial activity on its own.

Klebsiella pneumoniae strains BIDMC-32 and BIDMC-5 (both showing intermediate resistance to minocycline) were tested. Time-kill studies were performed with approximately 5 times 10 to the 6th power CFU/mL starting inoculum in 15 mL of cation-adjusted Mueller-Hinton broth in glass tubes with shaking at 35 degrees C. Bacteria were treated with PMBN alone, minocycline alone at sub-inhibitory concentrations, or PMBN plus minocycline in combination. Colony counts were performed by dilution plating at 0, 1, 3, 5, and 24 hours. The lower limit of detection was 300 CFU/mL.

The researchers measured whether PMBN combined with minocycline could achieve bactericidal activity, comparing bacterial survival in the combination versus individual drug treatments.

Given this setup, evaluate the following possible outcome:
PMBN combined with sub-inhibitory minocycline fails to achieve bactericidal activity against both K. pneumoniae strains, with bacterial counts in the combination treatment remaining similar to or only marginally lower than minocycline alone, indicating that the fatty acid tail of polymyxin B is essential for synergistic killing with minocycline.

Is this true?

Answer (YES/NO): NO